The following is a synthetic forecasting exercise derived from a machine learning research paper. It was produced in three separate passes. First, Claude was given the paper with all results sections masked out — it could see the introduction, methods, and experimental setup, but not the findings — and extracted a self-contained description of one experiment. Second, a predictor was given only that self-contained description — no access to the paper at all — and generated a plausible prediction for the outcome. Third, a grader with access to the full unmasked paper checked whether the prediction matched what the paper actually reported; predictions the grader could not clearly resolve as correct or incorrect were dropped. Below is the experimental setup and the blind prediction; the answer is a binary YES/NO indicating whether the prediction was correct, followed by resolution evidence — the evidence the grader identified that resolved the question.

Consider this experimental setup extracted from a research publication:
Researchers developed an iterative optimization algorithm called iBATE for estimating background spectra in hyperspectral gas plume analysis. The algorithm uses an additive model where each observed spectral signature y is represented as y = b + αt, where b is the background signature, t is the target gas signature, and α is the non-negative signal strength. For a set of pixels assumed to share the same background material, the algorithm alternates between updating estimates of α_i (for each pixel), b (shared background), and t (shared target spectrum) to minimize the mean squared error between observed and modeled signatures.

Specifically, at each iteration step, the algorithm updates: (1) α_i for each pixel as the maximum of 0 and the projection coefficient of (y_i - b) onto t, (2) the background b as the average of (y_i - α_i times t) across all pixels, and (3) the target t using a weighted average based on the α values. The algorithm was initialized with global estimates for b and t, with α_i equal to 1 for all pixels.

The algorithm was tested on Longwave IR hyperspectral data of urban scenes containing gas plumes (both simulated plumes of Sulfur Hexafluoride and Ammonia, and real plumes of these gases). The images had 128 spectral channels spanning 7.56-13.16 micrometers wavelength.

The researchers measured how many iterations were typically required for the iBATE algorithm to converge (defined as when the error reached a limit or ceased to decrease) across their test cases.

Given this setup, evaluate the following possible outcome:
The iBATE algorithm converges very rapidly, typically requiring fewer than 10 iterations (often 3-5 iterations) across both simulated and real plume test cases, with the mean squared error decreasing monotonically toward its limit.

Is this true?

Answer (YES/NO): NO